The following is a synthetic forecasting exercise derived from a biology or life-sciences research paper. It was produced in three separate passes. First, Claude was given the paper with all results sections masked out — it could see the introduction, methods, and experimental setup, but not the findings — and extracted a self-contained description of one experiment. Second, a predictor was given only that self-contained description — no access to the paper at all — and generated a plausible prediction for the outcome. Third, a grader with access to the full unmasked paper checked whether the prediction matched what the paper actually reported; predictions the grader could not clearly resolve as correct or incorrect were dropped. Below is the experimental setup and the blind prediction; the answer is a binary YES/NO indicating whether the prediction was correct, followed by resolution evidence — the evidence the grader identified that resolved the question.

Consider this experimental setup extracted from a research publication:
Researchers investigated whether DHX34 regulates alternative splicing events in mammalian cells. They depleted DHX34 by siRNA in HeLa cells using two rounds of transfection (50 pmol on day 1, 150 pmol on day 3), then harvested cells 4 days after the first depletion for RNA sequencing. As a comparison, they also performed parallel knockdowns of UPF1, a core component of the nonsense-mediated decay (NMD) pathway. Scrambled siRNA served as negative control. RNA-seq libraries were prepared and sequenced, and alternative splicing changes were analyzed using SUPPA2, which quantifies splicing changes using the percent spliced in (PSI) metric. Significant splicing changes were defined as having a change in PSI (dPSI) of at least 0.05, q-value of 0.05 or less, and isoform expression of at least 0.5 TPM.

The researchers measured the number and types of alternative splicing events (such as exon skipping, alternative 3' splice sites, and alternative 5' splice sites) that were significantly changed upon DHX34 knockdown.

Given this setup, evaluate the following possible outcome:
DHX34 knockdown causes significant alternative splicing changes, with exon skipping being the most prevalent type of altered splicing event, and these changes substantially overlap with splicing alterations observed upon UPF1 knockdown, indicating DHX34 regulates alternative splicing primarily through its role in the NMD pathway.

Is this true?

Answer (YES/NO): NO